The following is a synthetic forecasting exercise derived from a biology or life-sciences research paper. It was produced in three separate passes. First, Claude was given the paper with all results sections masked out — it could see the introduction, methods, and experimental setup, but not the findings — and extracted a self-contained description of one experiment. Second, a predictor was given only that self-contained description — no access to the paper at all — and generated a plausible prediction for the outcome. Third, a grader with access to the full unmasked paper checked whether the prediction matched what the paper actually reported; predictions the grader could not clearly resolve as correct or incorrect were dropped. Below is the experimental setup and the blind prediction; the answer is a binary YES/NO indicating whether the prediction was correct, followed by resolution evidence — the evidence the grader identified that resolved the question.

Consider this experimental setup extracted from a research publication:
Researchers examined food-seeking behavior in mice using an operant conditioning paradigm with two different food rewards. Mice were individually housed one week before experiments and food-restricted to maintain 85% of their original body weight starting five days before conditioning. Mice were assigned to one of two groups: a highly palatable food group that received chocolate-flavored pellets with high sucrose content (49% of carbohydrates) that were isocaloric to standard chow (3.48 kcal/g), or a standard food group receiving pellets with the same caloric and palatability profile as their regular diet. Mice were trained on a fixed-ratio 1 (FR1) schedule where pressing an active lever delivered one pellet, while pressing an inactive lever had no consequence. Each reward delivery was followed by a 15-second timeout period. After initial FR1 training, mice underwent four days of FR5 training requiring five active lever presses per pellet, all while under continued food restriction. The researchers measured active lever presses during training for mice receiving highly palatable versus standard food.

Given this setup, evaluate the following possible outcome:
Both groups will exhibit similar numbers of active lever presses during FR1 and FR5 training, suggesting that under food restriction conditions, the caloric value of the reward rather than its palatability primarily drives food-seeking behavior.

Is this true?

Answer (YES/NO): NO